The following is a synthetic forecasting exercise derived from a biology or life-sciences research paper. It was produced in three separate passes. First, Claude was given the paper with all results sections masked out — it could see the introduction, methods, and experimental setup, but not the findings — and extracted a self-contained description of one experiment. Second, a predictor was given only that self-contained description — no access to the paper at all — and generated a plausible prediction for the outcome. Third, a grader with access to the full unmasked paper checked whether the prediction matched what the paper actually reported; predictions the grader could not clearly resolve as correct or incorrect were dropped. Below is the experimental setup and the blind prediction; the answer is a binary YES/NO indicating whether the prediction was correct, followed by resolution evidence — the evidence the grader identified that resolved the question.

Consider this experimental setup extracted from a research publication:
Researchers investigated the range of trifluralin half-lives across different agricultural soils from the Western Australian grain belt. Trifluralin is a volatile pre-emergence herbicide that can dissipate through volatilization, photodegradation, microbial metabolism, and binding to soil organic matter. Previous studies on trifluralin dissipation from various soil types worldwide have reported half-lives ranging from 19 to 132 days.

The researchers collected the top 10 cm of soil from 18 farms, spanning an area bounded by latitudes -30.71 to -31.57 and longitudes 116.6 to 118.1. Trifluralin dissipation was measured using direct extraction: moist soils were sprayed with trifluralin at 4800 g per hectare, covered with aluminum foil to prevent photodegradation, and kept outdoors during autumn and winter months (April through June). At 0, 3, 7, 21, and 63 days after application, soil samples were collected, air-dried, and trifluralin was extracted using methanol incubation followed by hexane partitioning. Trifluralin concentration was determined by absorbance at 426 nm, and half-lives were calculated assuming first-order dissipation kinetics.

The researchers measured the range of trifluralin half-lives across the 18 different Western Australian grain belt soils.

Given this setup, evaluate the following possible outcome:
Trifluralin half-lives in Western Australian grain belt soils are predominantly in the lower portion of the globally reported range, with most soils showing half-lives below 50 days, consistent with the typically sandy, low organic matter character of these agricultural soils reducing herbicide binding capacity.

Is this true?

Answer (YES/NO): NO